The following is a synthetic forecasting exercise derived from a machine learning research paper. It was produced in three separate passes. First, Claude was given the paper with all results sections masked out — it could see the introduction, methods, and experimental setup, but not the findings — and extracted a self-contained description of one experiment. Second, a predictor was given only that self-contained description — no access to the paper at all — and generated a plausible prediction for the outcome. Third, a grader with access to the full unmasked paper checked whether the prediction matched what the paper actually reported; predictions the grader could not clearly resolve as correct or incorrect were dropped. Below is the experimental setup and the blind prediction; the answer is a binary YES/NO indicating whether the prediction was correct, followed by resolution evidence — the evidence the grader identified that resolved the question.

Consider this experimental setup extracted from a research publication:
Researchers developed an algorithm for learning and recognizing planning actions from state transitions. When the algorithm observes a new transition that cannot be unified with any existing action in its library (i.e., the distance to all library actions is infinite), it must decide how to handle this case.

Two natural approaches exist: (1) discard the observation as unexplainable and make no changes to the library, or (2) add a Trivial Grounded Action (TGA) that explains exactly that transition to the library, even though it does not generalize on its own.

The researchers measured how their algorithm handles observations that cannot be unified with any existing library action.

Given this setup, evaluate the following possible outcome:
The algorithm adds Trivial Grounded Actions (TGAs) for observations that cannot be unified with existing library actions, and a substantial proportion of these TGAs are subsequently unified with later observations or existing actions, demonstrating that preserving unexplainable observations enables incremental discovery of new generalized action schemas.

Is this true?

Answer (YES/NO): YES